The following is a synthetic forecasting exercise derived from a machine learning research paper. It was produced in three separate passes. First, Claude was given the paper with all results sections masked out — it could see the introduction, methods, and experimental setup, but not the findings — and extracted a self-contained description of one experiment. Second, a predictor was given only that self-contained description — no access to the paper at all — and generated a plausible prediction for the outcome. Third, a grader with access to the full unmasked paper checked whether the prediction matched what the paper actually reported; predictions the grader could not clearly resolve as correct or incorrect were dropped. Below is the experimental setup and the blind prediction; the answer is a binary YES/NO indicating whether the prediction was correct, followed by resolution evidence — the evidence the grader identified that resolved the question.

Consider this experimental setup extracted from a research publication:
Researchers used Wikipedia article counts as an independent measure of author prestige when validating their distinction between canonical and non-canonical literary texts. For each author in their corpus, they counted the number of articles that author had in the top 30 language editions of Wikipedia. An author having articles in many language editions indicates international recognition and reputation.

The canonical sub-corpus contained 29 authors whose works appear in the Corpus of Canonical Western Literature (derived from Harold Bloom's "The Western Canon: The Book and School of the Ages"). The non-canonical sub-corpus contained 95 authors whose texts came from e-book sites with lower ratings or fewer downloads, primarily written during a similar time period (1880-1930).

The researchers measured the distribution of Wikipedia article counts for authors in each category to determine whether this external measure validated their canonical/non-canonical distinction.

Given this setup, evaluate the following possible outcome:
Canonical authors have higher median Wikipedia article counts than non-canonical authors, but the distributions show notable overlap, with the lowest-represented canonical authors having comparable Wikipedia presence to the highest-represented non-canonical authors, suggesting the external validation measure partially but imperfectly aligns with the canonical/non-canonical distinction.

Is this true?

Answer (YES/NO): NO